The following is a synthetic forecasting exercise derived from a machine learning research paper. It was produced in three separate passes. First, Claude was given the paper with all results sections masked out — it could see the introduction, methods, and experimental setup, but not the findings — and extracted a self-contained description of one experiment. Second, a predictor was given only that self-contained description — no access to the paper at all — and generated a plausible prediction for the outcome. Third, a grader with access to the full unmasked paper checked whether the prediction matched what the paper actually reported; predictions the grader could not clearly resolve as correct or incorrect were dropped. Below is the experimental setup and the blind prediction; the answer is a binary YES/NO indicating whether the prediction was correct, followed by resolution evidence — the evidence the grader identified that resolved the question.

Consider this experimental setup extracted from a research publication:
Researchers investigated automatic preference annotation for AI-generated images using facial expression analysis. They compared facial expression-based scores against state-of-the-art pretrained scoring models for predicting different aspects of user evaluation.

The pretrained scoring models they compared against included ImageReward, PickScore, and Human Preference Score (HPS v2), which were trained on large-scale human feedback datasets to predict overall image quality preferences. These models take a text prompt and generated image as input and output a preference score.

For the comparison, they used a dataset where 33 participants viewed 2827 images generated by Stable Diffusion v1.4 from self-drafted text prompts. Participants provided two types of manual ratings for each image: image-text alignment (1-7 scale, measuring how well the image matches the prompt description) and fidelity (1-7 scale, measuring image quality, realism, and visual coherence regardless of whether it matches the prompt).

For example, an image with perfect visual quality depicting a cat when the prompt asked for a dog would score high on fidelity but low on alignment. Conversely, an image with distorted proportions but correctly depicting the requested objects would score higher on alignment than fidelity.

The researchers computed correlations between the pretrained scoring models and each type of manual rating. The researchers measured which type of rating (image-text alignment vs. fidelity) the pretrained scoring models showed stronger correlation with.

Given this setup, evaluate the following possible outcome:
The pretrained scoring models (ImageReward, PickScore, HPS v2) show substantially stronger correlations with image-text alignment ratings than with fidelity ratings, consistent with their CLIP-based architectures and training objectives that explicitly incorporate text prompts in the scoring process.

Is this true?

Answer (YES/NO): YES